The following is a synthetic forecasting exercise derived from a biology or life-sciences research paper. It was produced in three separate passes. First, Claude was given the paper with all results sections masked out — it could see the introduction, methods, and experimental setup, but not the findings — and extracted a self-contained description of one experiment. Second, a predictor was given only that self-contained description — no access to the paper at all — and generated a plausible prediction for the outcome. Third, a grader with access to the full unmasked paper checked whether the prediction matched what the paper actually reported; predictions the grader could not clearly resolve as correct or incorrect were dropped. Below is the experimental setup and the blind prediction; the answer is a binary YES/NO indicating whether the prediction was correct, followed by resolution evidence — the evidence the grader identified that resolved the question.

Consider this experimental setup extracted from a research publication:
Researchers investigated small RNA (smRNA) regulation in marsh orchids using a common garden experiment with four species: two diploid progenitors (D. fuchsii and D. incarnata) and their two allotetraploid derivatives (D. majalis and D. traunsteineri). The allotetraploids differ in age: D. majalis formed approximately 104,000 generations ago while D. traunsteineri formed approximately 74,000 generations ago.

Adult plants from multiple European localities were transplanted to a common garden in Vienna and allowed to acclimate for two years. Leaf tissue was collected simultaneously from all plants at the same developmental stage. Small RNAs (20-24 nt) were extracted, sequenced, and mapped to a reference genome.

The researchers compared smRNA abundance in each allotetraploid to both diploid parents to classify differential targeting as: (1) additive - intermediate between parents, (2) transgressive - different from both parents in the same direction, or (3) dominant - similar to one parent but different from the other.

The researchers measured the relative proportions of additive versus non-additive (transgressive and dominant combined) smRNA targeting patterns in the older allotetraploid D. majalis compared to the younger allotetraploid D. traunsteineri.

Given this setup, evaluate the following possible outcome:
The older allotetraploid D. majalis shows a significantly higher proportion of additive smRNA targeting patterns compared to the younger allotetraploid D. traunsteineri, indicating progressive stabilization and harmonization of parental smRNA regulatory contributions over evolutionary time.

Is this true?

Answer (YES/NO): YES